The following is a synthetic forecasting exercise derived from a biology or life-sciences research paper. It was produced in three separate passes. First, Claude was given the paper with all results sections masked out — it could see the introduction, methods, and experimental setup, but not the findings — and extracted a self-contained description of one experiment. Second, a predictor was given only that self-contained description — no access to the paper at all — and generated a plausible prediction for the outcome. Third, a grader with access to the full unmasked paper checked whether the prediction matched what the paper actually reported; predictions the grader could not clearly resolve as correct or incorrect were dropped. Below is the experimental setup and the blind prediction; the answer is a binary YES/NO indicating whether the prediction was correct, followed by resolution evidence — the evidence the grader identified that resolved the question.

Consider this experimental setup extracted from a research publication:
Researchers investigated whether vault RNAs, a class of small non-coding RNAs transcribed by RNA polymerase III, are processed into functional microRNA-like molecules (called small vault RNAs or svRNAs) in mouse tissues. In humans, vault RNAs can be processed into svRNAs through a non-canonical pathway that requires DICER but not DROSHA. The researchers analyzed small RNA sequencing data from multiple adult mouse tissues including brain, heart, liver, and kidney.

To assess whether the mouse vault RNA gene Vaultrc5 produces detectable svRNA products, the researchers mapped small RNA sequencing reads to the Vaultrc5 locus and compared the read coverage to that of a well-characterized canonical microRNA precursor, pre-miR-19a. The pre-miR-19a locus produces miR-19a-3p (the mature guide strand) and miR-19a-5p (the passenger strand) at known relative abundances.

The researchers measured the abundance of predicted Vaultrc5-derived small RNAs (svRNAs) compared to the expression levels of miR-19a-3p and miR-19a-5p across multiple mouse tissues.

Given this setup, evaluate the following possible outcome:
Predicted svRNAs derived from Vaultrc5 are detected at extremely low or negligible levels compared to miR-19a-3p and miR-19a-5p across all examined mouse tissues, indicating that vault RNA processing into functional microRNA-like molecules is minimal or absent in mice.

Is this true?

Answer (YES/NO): NO